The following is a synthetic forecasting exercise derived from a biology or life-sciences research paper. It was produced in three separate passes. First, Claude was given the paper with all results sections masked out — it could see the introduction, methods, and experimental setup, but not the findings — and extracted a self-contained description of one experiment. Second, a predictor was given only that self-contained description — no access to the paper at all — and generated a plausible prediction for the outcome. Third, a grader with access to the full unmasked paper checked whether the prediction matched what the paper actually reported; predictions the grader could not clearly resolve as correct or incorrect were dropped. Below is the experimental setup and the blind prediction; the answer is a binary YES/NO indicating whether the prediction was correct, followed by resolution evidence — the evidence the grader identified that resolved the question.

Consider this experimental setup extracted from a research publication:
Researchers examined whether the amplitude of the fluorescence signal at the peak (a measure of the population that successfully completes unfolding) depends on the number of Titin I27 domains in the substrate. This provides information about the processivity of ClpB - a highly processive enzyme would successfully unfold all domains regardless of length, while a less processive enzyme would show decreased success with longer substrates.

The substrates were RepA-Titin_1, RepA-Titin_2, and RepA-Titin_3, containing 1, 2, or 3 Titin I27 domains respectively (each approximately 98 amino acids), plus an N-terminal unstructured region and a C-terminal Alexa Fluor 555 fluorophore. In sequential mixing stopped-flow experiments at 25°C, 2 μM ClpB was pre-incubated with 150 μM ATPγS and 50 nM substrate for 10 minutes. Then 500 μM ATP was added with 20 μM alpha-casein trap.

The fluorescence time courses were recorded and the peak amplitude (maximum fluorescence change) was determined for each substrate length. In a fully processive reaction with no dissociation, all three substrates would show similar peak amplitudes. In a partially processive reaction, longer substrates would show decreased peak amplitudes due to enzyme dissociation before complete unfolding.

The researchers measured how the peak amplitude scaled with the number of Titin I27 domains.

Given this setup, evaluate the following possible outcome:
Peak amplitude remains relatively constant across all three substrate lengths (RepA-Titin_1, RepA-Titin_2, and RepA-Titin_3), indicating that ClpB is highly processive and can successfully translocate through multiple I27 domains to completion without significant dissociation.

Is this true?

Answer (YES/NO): NO